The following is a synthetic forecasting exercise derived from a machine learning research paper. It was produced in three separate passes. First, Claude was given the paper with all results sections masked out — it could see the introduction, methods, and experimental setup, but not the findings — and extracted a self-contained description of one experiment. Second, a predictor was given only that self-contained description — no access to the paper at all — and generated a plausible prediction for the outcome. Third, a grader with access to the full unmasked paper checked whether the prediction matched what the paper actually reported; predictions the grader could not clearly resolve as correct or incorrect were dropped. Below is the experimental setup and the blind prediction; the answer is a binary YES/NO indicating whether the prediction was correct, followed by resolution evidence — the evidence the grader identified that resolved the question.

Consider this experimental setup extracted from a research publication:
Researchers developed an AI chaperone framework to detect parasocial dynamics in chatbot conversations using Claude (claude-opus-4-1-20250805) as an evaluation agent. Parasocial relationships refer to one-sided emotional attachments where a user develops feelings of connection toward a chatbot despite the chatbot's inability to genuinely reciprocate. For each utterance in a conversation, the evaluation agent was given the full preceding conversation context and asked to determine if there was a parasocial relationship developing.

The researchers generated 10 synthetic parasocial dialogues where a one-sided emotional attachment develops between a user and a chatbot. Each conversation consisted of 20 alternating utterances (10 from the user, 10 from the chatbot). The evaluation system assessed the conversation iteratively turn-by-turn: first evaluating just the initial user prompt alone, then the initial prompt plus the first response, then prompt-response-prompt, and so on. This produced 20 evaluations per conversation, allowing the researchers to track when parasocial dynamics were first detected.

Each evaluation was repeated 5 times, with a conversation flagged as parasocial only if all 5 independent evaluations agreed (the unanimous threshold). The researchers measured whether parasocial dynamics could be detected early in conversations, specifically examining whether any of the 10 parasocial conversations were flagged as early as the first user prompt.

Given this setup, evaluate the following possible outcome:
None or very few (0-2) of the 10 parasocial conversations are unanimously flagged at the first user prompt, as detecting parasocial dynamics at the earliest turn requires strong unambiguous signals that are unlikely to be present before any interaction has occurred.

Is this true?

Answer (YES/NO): YES